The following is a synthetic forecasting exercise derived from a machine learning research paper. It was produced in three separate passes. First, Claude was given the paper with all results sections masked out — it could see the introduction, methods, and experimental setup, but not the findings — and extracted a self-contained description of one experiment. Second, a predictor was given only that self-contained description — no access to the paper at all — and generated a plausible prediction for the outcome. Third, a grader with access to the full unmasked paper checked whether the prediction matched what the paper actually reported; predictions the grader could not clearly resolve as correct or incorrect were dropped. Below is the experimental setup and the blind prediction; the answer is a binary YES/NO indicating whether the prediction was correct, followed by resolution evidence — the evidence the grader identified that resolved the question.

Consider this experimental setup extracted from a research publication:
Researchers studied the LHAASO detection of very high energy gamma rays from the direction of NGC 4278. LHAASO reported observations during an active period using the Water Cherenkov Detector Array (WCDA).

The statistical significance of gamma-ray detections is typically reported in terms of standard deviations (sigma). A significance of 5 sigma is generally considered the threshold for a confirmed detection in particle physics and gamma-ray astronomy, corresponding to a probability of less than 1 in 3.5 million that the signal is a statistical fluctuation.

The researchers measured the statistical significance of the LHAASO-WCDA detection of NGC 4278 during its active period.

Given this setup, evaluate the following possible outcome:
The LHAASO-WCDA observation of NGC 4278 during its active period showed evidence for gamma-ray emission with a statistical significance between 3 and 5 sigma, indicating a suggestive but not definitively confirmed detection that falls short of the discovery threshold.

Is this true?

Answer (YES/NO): NO